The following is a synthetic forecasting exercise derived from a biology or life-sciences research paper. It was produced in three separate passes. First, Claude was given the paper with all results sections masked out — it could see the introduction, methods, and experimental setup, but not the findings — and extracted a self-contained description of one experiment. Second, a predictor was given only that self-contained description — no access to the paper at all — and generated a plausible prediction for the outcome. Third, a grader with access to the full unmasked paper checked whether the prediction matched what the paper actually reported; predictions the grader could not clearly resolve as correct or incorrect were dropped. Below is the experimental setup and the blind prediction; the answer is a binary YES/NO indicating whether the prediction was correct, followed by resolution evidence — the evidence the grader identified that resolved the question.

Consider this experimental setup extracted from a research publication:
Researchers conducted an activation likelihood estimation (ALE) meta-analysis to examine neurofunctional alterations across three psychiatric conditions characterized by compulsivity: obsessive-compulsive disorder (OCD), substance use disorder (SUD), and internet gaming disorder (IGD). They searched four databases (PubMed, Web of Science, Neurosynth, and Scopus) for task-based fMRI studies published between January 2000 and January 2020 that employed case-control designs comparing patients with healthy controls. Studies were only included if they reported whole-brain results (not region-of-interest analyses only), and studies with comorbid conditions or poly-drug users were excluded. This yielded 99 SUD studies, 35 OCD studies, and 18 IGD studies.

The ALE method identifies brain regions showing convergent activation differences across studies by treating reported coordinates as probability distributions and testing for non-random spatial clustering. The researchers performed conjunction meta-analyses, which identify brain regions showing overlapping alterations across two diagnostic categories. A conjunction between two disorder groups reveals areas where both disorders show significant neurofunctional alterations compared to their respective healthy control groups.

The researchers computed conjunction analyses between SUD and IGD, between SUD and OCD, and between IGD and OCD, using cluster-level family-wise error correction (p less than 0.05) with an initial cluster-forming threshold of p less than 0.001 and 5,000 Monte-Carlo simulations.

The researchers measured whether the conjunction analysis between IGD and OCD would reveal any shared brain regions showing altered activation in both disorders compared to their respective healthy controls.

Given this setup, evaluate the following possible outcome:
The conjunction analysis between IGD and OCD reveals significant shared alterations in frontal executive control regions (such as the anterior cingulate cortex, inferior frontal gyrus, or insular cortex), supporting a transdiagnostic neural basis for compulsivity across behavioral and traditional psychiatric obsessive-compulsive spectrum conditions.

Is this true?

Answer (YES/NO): NO